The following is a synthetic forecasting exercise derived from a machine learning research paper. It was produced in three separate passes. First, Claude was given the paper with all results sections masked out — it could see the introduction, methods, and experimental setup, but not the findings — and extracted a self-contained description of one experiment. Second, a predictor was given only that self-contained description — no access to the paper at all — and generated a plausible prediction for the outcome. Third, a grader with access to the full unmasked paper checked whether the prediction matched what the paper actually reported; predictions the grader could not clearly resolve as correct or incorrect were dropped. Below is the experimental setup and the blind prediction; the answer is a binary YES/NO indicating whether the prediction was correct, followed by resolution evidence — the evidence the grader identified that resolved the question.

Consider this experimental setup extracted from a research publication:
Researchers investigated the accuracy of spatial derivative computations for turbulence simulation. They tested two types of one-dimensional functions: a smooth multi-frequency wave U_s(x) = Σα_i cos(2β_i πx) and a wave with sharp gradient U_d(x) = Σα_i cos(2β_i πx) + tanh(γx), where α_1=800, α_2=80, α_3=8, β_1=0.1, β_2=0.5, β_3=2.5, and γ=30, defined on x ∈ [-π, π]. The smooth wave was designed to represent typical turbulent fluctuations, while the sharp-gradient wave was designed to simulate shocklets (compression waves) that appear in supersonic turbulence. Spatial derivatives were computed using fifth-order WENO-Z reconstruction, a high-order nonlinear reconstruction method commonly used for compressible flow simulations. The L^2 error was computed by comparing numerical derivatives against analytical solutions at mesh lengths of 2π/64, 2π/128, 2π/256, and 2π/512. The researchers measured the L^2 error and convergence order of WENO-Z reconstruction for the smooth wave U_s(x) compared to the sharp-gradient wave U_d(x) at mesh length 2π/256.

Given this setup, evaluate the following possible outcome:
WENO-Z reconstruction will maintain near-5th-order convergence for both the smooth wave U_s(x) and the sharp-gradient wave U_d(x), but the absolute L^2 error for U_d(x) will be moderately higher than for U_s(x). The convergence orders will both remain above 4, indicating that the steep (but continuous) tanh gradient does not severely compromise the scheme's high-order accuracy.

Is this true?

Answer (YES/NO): YES